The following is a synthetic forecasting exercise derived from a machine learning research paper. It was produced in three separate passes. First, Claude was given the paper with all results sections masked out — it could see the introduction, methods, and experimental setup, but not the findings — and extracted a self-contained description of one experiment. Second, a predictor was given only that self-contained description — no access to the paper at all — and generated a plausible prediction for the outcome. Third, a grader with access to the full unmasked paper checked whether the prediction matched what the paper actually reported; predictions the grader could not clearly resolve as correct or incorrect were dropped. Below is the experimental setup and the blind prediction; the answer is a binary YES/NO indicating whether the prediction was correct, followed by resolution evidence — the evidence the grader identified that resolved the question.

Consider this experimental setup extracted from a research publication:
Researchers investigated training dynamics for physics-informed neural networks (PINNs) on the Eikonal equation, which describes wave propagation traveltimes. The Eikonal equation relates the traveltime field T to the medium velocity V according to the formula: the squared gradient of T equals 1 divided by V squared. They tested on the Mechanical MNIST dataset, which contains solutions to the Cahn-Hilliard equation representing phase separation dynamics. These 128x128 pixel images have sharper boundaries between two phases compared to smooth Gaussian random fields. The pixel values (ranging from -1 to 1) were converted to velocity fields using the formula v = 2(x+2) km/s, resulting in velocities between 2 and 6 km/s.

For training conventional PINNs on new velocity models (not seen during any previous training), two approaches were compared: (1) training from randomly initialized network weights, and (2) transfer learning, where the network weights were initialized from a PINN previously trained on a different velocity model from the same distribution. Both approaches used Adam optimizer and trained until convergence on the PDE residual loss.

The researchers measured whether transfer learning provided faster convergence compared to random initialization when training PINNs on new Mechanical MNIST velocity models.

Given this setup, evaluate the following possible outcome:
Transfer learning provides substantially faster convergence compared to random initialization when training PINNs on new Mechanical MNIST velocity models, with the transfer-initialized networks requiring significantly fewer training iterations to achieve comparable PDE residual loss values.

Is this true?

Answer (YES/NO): NO